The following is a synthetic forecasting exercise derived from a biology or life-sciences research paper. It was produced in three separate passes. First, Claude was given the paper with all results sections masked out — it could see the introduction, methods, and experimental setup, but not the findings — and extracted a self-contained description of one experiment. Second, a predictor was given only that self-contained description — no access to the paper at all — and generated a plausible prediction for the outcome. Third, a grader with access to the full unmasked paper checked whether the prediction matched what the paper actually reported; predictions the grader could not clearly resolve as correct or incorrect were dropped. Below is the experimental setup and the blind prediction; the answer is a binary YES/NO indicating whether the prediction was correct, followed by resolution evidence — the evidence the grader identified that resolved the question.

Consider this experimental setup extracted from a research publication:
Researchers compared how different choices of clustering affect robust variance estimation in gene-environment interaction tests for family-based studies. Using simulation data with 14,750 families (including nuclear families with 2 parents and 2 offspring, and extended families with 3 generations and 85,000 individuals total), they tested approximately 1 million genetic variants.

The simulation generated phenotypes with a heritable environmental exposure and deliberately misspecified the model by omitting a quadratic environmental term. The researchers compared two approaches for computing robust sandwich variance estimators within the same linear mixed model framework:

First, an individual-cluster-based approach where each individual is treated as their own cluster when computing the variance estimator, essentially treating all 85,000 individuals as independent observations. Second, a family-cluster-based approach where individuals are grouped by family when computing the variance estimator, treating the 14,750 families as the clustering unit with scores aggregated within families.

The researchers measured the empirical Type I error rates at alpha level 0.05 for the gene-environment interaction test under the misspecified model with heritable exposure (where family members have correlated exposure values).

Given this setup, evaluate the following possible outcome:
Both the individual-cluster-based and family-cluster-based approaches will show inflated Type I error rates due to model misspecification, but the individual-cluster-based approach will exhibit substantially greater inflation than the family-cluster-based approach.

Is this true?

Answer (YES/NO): NO